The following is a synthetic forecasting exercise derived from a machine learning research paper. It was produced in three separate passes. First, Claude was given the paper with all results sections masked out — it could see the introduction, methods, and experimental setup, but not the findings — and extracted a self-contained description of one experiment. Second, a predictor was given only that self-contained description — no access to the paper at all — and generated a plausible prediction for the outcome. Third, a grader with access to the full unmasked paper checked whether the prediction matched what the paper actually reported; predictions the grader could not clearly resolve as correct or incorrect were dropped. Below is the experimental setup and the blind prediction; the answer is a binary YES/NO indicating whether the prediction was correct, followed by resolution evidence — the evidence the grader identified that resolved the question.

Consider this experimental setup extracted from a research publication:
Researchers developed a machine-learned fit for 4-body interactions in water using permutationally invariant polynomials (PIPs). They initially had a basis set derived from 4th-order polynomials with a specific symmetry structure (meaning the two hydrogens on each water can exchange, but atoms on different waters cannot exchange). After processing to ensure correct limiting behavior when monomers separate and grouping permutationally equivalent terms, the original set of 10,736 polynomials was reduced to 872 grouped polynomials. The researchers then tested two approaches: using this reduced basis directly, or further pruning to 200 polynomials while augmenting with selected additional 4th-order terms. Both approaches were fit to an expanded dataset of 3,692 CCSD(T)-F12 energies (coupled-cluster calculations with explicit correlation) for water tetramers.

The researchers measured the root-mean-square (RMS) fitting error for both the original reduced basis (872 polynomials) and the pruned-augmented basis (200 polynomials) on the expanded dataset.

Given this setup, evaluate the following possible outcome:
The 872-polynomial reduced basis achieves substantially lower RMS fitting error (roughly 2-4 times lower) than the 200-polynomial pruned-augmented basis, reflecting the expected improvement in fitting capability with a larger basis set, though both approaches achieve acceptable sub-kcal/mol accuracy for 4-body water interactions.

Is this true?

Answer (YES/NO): NO